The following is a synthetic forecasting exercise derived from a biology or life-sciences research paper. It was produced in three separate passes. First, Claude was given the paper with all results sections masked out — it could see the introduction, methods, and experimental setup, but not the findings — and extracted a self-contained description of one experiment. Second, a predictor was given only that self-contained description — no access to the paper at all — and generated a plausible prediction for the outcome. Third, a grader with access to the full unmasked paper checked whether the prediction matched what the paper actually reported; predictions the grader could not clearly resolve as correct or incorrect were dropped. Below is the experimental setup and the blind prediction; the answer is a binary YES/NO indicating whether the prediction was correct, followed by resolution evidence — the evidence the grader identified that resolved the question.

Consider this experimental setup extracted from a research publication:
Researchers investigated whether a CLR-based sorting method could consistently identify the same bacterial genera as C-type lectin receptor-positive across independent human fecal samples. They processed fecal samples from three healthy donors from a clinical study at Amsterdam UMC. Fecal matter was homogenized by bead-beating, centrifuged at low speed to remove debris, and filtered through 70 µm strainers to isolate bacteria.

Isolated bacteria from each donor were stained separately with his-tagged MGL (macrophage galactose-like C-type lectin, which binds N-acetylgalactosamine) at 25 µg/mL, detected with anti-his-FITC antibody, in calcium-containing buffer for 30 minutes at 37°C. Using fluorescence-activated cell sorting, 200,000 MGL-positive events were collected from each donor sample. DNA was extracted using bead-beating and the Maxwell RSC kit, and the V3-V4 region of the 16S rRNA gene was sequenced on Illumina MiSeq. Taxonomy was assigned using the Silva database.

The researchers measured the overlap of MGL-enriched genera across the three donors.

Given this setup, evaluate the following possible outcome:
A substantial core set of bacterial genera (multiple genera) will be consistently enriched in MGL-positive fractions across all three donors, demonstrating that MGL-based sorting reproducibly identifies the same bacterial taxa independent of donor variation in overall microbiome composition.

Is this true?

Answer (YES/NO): NO